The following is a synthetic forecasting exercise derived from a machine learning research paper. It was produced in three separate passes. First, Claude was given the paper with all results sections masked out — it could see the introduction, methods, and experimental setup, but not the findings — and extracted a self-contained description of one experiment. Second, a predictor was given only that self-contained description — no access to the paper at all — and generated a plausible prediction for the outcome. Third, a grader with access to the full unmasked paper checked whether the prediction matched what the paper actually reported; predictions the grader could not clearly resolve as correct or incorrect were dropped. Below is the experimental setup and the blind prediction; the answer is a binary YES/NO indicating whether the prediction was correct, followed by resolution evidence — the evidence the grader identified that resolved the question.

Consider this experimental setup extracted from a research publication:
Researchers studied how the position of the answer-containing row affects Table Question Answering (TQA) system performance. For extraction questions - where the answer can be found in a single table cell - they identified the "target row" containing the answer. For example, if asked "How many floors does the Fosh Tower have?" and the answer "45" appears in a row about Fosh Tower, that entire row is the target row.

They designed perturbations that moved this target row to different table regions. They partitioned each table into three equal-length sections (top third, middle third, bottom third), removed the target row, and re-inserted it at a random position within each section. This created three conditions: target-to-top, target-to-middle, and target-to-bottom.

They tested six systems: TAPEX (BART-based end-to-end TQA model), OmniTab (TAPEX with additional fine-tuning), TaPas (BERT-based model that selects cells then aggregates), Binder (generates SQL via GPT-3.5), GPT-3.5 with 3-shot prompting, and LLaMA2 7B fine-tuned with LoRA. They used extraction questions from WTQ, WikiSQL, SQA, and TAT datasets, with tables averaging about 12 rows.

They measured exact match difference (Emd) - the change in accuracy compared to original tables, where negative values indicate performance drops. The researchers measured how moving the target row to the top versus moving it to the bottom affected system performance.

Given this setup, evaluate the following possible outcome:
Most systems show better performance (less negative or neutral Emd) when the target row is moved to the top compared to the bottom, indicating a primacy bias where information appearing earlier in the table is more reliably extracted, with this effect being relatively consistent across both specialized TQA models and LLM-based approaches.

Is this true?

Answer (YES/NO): YES